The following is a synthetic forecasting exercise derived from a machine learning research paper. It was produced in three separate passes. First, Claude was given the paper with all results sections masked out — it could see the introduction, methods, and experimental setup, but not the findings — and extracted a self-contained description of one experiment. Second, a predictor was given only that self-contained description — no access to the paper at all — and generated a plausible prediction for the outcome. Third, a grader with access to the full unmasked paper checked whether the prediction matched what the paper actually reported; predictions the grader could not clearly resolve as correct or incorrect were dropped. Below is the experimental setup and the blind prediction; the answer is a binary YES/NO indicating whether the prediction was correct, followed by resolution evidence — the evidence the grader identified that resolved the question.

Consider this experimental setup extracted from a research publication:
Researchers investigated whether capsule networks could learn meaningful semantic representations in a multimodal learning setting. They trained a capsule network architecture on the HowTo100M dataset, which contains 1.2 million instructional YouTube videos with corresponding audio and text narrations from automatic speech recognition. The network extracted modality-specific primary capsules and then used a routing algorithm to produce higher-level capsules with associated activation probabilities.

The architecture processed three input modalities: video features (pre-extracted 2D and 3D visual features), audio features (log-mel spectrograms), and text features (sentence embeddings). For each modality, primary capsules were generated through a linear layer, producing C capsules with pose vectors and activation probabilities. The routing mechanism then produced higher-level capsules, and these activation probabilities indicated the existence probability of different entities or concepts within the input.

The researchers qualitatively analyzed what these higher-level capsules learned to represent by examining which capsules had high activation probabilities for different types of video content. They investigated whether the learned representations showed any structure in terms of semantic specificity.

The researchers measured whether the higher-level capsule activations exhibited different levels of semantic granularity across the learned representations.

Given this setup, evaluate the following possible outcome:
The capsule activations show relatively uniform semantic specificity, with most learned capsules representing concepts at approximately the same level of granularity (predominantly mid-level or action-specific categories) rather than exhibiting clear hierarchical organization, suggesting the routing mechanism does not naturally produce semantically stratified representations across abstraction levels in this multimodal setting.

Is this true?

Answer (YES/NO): NO